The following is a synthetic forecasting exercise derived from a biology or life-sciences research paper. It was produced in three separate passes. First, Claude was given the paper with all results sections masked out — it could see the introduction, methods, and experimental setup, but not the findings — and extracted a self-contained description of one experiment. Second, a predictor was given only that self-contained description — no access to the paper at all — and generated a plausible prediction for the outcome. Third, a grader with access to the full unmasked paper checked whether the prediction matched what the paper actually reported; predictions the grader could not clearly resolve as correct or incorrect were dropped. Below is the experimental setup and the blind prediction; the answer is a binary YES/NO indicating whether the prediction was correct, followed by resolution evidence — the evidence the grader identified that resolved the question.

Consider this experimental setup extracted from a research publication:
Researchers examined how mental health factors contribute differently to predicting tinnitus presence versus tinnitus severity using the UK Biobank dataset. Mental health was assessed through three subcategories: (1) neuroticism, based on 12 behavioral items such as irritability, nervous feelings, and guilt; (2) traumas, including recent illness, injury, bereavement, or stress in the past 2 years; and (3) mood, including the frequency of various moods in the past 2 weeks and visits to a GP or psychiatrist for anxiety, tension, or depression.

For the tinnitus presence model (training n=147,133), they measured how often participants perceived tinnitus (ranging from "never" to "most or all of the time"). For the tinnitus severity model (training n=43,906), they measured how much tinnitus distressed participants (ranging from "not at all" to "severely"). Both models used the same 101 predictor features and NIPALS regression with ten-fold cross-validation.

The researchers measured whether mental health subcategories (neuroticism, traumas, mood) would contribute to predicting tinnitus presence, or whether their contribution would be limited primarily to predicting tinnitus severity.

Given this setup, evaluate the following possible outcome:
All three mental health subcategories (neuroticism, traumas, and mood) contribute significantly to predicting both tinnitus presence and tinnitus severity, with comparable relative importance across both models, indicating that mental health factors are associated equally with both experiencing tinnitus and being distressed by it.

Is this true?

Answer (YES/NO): NO